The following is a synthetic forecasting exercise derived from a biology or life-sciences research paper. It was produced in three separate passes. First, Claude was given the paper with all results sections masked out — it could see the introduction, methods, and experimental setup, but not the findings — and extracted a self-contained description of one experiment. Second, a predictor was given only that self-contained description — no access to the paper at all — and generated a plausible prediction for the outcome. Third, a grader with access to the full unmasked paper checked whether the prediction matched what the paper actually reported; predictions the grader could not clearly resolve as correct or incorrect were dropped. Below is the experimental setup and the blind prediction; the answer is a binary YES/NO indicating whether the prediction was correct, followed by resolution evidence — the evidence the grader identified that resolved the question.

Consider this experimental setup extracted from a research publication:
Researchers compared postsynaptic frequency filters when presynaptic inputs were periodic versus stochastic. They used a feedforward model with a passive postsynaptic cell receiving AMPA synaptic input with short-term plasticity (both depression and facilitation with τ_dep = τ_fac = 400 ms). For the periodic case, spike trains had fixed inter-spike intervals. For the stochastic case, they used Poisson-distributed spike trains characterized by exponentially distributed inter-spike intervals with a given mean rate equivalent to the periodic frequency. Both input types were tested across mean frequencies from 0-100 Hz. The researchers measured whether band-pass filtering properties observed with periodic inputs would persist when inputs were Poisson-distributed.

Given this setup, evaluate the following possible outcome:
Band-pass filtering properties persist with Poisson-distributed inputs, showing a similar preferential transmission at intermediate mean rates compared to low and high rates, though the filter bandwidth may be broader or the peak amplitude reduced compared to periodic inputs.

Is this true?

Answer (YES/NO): YES